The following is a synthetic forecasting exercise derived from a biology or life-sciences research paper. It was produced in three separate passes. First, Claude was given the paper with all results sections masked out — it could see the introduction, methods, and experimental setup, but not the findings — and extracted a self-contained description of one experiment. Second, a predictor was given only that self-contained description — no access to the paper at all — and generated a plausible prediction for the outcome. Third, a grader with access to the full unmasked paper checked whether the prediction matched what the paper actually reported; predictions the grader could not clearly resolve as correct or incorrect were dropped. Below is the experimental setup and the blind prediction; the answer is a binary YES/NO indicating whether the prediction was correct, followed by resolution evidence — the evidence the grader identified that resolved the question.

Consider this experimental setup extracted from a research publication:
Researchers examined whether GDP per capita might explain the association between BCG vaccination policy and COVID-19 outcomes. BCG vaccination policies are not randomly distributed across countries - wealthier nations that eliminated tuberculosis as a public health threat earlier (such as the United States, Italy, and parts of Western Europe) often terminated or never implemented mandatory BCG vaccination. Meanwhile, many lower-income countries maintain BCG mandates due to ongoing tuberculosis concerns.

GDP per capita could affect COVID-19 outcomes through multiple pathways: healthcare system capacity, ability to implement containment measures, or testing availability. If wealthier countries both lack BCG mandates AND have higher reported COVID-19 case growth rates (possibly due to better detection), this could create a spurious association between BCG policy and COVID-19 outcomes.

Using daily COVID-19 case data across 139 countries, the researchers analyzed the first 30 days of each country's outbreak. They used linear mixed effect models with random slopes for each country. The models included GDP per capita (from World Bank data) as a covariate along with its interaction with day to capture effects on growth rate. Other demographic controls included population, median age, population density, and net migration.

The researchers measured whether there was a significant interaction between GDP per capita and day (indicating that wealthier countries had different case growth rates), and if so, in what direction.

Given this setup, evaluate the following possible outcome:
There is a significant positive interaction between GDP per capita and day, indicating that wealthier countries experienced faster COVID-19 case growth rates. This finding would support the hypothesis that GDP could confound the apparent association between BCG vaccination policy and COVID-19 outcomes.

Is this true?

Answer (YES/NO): YES